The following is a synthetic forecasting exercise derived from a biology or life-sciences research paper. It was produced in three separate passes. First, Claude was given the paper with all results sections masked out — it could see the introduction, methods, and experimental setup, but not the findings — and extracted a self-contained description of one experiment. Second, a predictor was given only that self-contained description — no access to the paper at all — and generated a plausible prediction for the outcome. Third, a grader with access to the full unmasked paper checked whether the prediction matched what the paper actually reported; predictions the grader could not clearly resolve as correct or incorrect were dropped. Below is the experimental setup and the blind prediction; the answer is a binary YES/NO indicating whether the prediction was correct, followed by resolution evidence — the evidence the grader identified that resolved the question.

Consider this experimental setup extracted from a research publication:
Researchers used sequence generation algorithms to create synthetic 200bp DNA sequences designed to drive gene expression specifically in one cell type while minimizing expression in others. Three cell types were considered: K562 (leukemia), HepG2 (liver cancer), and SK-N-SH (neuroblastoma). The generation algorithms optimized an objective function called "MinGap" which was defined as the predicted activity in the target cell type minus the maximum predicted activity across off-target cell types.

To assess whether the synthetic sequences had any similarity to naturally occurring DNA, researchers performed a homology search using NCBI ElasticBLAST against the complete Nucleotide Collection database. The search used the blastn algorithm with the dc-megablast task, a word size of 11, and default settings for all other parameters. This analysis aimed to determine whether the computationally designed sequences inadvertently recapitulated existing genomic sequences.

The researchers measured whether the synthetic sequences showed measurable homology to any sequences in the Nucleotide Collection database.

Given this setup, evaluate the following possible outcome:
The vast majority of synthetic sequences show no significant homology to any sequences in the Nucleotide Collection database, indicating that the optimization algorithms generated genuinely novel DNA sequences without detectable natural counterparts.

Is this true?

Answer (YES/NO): YES